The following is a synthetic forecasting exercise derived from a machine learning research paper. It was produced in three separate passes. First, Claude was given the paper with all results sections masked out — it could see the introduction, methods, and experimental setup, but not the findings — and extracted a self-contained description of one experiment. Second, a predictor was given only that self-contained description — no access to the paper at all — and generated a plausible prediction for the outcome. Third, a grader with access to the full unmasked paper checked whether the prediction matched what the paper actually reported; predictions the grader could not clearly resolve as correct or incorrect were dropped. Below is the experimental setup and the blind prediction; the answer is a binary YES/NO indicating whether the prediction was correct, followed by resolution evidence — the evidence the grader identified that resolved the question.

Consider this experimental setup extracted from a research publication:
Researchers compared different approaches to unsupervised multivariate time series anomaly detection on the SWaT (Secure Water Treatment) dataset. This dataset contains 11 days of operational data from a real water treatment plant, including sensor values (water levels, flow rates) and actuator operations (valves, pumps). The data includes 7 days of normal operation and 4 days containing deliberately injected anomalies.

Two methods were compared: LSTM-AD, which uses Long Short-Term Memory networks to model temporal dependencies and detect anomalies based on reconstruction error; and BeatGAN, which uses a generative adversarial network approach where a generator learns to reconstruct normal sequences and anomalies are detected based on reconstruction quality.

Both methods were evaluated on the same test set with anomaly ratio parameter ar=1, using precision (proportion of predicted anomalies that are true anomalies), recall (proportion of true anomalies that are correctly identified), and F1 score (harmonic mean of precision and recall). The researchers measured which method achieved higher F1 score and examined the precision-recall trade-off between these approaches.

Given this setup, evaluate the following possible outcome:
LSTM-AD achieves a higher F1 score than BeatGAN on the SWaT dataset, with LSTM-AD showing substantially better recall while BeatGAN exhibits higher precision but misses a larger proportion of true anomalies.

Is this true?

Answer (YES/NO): NO